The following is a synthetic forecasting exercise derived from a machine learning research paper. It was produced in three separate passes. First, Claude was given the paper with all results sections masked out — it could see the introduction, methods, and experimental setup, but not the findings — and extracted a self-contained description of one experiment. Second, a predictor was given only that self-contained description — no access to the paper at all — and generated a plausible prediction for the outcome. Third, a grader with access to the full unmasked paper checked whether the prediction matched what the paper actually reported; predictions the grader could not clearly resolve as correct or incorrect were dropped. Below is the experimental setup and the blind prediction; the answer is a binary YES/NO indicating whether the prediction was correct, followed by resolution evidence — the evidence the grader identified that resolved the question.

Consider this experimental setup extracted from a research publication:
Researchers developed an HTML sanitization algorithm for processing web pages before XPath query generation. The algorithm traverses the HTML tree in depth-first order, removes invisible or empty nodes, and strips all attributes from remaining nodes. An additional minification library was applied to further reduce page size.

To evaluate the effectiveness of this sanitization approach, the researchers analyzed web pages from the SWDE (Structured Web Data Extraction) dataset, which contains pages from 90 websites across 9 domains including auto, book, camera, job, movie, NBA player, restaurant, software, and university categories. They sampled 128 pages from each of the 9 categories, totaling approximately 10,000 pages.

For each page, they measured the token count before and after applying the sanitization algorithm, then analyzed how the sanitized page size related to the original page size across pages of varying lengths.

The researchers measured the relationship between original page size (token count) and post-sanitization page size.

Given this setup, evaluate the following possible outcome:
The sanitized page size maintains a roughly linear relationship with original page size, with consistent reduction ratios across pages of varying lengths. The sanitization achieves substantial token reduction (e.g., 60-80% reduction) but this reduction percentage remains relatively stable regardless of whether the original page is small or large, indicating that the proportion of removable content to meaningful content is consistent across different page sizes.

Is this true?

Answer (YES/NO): NO